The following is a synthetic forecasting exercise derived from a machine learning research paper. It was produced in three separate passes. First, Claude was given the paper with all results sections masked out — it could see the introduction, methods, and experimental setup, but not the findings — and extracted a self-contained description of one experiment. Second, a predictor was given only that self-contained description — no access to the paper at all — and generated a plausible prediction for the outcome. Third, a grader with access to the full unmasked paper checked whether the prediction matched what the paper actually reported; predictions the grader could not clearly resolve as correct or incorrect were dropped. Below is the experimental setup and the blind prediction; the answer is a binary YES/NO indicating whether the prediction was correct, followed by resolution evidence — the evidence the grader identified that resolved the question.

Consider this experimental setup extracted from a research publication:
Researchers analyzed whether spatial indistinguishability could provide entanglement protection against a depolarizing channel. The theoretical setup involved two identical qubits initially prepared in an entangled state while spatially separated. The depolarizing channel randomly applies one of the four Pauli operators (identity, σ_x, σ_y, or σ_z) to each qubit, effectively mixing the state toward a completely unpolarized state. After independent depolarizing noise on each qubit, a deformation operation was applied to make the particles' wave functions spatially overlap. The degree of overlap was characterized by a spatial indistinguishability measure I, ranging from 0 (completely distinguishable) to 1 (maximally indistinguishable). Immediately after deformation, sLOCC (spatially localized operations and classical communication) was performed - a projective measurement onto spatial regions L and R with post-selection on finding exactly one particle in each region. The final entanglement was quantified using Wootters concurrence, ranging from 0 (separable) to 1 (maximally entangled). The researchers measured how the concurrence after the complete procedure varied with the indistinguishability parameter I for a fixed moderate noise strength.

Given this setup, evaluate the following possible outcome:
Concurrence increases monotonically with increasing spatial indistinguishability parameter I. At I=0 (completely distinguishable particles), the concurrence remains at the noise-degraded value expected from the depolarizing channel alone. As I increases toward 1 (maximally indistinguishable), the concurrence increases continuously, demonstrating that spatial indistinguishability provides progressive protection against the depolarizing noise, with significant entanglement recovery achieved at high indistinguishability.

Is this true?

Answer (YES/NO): YES